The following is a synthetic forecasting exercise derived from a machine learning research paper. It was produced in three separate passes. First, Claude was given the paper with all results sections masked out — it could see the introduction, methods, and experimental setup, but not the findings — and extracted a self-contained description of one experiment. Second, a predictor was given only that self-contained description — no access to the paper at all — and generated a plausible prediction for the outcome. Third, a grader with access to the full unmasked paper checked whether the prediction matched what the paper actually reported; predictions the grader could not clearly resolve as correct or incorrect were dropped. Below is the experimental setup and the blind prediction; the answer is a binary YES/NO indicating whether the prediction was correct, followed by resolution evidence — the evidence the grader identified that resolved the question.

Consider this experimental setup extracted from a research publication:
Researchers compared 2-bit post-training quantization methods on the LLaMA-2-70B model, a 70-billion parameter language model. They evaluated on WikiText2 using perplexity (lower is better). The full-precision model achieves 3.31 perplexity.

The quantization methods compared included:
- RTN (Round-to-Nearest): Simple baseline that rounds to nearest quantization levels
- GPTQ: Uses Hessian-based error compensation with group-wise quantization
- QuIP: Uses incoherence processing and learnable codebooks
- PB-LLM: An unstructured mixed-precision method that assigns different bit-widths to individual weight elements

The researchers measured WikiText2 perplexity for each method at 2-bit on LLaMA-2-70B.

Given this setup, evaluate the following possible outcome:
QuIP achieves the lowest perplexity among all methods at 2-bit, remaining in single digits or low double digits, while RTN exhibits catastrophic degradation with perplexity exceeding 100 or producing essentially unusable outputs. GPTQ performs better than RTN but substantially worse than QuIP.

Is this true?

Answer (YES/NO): NO